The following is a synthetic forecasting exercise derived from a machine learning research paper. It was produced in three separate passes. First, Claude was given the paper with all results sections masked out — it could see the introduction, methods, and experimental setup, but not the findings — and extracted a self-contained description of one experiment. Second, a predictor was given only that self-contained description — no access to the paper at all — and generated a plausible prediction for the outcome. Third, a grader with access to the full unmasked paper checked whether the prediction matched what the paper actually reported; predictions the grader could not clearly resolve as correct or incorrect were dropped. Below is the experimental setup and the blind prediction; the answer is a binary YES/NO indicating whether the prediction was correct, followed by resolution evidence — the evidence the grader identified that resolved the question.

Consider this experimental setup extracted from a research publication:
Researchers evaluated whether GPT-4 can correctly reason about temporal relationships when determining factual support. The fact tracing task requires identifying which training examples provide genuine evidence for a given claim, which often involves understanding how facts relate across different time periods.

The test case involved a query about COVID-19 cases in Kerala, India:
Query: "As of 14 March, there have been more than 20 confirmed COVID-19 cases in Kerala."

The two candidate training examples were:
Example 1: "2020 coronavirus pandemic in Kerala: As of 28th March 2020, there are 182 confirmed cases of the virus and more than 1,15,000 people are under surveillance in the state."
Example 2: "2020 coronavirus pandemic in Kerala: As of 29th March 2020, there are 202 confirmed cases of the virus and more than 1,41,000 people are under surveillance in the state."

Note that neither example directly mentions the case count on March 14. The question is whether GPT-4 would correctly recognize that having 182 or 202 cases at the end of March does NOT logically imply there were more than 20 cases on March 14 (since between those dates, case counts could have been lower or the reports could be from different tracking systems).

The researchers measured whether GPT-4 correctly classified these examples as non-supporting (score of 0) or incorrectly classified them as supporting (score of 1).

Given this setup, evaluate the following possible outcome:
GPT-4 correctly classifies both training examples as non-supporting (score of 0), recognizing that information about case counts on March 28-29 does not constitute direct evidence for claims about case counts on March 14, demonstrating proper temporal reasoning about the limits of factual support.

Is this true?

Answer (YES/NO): NO